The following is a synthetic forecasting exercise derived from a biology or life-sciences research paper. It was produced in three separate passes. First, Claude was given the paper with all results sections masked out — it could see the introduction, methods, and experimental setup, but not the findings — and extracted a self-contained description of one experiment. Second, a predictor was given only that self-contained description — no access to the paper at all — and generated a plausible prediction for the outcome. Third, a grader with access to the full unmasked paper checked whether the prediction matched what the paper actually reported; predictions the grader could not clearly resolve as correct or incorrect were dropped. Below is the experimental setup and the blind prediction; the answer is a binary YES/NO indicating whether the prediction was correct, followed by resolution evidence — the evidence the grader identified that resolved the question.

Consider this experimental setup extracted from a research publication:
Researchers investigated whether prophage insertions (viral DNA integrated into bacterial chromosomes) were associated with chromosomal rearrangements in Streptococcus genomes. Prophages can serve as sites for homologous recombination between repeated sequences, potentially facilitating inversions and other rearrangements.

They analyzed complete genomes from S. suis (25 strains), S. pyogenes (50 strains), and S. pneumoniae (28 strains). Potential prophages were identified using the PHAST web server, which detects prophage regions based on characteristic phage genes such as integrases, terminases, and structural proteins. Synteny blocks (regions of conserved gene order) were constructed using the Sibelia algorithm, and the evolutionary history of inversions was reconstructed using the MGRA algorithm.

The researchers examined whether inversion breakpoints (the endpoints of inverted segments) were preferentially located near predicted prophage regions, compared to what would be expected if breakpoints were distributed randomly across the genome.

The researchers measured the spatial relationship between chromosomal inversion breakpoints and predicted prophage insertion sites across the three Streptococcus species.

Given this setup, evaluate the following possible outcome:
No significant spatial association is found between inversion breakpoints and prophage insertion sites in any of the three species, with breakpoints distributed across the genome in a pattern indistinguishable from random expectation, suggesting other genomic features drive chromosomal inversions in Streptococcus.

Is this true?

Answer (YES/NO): NO